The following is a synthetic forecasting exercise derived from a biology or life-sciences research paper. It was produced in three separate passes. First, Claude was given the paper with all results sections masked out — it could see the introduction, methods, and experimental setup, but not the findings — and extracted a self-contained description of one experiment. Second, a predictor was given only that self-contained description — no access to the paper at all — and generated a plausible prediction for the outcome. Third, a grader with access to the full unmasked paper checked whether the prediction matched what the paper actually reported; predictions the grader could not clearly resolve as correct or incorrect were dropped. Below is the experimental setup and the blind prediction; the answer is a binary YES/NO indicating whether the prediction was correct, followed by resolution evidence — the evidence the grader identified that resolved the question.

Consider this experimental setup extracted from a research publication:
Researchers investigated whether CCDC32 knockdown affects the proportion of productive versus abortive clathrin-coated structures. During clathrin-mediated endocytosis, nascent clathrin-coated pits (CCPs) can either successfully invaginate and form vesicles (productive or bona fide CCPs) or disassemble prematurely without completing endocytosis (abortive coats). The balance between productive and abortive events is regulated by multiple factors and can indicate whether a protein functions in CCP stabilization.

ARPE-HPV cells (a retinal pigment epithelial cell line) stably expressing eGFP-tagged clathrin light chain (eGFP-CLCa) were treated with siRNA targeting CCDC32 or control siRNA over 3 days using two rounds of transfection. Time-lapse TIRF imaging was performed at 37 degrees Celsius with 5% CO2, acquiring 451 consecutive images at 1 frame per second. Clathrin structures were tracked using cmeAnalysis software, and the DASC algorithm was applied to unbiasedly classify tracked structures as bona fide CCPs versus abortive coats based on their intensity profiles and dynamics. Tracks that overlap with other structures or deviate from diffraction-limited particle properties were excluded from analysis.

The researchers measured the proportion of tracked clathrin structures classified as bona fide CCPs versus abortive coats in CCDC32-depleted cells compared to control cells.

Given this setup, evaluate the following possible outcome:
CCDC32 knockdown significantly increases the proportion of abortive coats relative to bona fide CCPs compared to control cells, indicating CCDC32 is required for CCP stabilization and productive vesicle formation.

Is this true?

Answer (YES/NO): YES